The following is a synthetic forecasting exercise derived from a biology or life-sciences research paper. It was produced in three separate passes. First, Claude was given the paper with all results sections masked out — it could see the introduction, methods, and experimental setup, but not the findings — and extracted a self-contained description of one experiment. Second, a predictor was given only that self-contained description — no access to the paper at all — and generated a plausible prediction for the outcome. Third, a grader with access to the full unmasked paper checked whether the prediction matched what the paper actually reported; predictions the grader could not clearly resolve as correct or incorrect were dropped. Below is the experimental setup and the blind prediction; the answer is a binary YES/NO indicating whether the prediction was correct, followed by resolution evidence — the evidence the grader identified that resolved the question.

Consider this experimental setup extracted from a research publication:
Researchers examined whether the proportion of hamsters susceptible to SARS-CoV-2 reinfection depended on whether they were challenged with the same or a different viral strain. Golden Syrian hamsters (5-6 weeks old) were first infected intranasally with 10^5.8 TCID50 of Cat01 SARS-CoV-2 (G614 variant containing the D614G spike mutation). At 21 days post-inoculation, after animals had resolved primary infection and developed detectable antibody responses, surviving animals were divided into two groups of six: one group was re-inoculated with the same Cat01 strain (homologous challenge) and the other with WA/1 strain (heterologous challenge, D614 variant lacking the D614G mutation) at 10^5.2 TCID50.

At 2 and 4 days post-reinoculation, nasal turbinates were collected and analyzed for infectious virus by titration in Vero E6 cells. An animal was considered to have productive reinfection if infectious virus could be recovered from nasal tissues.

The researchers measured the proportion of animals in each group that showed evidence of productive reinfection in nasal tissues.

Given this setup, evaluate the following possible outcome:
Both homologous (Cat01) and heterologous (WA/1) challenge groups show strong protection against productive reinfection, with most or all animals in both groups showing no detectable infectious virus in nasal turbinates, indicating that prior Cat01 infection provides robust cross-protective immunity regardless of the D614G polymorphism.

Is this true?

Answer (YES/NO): NO